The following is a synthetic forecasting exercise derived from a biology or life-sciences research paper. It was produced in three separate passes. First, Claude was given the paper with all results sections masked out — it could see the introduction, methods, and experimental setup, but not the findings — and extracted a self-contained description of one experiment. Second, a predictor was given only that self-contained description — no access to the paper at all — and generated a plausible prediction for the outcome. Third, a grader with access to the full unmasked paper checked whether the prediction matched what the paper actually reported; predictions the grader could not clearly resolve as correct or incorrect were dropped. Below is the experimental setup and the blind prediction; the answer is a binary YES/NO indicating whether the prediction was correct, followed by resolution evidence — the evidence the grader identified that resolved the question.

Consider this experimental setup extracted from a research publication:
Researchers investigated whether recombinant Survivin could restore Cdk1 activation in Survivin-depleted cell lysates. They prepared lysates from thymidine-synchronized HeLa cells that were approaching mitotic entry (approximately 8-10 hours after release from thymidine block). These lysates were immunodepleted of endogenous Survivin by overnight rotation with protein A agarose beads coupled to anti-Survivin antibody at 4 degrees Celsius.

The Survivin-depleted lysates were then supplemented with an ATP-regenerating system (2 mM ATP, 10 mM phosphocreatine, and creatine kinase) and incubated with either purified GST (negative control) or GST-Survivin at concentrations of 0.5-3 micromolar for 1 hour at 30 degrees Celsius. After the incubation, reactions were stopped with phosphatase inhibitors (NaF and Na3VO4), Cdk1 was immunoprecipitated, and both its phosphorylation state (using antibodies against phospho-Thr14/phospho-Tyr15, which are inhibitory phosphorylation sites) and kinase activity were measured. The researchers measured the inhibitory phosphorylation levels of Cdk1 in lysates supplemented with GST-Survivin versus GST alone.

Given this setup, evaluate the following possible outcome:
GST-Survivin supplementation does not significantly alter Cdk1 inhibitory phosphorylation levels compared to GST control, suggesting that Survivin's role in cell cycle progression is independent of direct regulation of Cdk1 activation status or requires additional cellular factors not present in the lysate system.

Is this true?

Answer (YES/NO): NO